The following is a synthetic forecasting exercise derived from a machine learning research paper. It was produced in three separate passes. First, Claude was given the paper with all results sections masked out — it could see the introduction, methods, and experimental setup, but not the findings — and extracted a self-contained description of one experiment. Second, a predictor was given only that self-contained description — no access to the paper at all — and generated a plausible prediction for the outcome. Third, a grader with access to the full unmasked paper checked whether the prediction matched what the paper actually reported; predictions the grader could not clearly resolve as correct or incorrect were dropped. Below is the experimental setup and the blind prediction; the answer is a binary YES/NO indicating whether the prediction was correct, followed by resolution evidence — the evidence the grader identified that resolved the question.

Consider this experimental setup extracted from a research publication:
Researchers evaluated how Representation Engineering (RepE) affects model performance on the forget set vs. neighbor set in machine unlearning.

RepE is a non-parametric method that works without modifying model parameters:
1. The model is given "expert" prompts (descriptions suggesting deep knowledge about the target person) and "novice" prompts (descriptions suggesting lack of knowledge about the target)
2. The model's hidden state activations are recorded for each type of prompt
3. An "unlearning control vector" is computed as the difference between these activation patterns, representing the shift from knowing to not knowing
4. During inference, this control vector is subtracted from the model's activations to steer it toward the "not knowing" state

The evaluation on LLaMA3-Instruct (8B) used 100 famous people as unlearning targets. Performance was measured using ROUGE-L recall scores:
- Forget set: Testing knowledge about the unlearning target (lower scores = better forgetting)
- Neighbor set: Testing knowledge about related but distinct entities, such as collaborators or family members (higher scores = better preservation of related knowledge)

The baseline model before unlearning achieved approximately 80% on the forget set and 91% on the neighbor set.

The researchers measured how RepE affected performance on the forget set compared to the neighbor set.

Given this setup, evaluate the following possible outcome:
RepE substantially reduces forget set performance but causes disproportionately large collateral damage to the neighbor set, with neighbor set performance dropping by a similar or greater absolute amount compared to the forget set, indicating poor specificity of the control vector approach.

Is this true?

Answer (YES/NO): YES